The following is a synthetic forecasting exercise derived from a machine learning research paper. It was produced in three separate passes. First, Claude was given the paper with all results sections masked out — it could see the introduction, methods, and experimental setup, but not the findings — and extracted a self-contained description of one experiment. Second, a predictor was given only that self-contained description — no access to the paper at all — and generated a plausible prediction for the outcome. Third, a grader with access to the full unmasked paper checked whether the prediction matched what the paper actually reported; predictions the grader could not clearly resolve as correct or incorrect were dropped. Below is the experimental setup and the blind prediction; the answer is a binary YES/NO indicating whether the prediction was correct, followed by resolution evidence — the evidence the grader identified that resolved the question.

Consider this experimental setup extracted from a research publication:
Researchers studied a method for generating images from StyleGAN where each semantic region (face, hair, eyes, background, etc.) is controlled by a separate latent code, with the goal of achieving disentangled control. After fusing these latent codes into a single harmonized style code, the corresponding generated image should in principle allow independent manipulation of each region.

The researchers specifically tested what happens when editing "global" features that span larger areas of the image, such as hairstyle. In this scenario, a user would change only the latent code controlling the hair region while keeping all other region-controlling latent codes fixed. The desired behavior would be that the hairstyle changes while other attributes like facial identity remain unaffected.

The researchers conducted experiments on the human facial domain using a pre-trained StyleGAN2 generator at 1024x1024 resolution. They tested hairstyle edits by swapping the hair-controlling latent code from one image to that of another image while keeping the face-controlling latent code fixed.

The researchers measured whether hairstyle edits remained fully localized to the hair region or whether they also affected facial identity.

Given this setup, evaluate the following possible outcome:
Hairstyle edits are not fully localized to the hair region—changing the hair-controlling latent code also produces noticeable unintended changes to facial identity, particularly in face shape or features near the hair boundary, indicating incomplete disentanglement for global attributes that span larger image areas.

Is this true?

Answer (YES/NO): YES